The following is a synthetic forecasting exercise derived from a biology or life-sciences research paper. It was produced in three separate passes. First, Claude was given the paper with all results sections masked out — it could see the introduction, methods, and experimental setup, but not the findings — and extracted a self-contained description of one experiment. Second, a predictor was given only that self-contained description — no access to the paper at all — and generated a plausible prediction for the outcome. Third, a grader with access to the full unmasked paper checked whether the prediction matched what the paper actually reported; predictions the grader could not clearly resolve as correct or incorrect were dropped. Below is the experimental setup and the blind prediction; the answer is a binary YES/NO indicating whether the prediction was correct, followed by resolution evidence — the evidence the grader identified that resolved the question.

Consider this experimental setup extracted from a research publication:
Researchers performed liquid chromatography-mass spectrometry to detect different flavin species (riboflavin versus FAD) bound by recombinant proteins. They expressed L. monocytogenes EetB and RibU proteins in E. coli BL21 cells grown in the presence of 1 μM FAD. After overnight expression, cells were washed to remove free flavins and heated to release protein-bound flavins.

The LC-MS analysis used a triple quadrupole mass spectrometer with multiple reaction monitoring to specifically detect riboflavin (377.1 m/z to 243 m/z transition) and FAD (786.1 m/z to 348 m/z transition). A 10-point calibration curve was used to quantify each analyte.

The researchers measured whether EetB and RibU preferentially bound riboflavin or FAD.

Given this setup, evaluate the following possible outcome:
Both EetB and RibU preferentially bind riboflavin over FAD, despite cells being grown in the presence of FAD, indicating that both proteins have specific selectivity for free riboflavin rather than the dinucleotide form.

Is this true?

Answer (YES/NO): NO